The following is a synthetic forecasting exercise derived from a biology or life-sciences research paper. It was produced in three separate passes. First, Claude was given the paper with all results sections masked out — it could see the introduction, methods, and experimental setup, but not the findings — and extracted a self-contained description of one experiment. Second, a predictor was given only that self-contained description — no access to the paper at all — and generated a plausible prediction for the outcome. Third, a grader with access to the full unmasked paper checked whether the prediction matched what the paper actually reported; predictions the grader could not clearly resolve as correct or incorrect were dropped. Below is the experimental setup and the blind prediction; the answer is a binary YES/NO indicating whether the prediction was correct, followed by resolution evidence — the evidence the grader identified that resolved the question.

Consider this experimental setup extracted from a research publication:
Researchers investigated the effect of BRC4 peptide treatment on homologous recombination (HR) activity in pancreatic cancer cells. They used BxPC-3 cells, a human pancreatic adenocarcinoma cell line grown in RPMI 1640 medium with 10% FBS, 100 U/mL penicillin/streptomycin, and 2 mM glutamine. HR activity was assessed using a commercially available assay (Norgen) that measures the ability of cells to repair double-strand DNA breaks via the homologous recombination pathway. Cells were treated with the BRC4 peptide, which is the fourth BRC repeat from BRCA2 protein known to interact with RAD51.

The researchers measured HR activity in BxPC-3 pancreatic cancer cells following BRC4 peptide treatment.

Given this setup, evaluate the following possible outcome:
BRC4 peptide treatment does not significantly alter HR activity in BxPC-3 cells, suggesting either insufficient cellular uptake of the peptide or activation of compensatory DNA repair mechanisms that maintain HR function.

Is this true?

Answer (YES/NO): YES